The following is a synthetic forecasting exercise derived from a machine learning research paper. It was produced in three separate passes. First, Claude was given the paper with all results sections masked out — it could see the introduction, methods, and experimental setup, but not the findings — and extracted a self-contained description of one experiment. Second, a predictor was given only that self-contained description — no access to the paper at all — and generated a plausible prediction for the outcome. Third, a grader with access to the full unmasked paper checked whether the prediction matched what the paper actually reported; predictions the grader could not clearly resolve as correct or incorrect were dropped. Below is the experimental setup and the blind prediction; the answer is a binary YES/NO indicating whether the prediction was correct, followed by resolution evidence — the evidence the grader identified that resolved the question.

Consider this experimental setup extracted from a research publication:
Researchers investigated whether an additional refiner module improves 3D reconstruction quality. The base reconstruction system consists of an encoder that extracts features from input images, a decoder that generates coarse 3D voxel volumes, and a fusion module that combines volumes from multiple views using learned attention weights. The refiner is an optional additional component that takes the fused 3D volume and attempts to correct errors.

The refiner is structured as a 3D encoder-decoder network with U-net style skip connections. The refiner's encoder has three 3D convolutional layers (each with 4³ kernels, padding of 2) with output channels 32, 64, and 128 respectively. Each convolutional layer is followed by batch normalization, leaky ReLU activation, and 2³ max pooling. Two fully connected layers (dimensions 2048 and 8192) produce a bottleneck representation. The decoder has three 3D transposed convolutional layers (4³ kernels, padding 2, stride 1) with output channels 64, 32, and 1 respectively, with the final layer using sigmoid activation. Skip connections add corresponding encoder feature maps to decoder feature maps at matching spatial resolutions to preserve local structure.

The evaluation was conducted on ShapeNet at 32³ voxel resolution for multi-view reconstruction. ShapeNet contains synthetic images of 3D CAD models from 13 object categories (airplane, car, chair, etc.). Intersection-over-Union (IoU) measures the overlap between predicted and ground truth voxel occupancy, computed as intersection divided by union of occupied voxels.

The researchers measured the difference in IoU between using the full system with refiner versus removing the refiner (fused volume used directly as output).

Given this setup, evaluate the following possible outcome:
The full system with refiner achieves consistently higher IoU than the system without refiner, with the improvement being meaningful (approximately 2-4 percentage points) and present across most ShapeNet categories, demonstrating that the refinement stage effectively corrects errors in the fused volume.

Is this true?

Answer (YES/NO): NO